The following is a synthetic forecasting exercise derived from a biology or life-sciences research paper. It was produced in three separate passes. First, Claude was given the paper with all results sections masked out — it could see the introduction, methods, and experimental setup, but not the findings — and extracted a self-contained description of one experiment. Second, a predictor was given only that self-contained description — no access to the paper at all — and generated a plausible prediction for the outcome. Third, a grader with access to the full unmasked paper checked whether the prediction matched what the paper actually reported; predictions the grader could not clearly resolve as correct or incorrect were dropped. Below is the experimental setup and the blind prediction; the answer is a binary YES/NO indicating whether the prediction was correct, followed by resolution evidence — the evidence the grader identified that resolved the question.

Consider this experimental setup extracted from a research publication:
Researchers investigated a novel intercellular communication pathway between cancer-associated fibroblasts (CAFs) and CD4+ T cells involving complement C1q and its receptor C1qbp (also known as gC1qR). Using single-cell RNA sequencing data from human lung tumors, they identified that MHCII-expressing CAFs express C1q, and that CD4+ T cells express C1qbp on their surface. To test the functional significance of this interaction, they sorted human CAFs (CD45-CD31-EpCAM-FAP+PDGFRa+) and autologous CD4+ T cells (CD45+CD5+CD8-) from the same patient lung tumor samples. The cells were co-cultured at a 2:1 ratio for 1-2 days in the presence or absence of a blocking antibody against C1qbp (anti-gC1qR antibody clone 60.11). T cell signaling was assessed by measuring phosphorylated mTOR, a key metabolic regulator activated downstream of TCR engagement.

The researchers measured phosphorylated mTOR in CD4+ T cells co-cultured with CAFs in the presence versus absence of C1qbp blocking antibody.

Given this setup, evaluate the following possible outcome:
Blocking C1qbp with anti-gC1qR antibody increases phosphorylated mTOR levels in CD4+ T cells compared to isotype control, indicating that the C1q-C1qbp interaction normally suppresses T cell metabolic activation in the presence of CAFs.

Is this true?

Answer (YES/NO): NO